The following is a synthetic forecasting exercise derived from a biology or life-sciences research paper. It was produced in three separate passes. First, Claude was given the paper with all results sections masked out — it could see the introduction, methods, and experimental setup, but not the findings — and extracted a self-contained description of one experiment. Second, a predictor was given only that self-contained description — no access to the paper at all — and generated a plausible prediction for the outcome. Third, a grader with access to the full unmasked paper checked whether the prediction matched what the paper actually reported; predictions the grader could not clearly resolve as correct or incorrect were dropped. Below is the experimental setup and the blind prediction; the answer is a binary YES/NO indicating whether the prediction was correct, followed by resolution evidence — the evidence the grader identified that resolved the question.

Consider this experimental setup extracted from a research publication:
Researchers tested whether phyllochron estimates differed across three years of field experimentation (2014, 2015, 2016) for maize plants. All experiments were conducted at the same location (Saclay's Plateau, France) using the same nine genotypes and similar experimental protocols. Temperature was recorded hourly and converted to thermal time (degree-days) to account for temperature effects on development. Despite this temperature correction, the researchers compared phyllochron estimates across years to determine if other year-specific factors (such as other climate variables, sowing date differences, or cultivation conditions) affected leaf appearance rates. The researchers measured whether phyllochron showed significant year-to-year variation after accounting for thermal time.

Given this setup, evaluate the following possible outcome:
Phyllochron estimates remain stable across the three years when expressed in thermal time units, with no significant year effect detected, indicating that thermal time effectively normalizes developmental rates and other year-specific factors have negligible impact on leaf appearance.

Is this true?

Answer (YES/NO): NO